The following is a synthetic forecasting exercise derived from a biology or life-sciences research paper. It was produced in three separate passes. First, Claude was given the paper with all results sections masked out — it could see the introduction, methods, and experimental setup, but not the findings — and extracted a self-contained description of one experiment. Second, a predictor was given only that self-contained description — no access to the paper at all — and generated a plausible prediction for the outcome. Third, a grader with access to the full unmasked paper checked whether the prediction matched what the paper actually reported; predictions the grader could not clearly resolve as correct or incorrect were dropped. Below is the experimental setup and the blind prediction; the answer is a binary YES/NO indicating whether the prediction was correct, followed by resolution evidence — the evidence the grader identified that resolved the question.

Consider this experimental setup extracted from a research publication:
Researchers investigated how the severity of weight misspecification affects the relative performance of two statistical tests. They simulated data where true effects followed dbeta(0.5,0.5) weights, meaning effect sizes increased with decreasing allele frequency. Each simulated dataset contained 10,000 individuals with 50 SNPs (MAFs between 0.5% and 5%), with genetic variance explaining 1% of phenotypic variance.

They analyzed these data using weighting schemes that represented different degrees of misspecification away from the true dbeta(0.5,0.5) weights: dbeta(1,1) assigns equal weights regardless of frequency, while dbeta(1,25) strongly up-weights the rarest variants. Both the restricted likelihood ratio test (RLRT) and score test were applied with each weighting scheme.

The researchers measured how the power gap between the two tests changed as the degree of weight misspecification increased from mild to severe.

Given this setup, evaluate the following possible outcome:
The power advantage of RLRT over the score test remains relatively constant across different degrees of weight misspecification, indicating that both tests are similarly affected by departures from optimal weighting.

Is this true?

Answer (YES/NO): NO